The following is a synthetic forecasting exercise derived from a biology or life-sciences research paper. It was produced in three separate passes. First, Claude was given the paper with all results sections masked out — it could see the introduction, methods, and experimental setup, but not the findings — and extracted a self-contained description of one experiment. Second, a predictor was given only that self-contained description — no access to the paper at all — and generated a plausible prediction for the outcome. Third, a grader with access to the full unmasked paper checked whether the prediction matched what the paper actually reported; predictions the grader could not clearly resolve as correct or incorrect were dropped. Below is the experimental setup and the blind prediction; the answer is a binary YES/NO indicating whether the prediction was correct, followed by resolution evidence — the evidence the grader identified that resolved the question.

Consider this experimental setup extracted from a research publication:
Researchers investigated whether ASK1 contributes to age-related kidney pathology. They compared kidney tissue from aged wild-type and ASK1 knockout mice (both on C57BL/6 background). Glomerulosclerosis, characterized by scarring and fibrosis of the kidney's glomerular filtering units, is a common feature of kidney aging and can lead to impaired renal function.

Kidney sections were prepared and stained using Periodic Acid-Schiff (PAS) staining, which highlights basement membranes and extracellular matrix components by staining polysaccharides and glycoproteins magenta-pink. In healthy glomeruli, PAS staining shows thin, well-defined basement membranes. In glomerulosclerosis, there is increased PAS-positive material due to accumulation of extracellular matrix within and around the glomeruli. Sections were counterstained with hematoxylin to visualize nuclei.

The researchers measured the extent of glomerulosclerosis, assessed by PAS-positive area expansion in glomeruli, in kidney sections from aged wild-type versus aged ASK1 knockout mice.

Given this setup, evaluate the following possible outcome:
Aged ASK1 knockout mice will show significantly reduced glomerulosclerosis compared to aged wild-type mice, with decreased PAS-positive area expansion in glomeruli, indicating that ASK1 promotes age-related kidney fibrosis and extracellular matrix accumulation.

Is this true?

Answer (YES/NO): YES